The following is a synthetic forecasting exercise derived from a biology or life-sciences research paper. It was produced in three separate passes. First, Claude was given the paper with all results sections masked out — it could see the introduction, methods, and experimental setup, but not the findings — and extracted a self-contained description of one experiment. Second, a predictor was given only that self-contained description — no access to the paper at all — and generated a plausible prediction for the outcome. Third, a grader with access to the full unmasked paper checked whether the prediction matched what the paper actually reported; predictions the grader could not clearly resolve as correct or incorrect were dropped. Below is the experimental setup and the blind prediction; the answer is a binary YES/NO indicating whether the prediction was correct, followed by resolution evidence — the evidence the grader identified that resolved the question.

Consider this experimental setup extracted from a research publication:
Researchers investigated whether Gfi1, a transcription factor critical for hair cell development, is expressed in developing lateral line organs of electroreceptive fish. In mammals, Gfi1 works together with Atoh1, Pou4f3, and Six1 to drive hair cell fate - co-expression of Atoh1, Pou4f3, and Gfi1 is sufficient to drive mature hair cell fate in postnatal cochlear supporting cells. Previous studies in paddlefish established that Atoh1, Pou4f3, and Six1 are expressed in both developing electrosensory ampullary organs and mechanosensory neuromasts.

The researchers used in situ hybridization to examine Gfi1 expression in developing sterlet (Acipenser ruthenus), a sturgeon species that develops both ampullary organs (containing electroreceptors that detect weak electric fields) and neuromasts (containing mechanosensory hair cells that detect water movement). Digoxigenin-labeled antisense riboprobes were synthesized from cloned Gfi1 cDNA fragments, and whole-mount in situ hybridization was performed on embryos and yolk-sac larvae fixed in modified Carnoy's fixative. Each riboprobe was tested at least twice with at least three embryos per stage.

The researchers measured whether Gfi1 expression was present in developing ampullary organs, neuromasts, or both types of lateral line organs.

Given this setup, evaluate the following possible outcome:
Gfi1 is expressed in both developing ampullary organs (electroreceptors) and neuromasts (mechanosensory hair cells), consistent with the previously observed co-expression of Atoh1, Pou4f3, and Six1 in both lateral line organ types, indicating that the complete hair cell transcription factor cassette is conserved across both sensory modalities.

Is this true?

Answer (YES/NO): YES